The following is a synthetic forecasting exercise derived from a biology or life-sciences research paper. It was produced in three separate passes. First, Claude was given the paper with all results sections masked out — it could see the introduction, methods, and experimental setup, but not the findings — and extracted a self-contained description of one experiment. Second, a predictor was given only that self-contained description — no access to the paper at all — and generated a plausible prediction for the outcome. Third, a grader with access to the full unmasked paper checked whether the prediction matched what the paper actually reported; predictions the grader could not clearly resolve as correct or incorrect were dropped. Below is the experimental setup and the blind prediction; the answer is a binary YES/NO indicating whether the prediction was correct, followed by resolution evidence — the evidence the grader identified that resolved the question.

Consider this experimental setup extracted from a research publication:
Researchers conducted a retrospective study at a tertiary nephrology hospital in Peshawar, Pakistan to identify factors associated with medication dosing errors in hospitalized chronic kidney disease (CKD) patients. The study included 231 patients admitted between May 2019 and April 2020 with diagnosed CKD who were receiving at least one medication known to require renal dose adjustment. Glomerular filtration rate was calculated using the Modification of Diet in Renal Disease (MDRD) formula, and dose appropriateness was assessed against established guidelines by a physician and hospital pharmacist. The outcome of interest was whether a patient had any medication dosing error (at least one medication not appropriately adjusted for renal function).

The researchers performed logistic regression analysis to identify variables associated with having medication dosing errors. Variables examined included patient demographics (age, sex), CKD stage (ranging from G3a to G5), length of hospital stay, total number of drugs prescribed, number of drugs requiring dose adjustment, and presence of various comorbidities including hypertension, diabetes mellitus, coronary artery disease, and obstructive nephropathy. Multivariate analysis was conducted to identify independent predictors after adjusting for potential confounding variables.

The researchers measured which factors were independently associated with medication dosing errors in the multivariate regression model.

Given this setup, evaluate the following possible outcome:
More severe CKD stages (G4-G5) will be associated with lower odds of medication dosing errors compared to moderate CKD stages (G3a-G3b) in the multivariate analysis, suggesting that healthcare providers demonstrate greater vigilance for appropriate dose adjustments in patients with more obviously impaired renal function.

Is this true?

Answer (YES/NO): NO